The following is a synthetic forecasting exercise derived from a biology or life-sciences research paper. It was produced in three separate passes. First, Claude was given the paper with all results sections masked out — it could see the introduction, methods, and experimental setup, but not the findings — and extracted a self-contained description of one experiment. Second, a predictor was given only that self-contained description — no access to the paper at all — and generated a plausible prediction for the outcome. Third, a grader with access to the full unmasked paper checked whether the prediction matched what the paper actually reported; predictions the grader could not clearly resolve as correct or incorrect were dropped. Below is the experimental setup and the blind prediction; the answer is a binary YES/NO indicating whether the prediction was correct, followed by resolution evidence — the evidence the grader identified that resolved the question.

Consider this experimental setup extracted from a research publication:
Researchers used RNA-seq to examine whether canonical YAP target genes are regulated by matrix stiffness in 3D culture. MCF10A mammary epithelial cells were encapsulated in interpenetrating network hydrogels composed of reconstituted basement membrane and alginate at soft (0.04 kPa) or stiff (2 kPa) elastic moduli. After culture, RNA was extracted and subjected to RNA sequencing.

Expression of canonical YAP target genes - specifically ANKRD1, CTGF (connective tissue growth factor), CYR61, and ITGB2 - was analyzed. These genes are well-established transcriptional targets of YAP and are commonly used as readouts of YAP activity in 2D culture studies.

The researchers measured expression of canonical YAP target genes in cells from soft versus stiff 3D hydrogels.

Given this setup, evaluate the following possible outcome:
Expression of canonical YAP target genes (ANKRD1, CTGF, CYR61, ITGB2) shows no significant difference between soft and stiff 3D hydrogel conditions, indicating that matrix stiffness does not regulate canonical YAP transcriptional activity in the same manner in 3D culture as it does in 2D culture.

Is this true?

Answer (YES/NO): YES